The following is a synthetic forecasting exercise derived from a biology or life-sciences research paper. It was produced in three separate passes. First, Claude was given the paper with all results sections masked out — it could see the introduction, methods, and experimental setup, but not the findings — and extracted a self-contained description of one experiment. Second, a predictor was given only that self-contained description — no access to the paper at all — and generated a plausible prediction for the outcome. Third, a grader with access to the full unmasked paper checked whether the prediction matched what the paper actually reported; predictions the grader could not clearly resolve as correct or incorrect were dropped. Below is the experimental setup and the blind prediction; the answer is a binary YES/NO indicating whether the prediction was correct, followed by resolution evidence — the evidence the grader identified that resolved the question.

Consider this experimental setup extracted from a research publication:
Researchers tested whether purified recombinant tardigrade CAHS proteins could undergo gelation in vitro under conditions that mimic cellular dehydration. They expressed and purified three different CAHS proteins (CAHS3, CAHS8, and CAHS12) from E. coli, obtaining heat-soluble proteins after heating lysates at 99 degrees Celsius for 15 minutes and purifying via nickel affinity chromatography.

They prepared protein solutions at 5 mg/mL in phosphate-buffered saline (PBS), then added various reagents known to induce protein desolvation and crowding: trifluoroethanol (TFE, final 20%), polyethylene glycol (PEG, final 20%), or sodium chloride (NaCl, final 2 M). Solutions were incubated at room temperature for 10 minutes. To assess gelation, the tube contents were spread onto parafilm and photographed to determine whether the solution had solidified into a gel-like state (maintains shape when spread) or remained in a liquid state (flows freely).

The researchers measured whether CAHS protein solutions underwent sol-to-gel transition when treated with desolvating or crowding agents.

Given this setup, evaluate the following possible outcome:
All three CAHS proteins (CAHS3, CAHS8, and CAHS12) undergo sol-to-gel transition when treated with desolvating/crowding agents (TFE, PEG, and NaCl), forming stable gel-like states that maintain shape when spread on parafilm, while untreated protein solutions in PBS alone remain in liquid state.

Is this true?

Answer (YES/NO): NO